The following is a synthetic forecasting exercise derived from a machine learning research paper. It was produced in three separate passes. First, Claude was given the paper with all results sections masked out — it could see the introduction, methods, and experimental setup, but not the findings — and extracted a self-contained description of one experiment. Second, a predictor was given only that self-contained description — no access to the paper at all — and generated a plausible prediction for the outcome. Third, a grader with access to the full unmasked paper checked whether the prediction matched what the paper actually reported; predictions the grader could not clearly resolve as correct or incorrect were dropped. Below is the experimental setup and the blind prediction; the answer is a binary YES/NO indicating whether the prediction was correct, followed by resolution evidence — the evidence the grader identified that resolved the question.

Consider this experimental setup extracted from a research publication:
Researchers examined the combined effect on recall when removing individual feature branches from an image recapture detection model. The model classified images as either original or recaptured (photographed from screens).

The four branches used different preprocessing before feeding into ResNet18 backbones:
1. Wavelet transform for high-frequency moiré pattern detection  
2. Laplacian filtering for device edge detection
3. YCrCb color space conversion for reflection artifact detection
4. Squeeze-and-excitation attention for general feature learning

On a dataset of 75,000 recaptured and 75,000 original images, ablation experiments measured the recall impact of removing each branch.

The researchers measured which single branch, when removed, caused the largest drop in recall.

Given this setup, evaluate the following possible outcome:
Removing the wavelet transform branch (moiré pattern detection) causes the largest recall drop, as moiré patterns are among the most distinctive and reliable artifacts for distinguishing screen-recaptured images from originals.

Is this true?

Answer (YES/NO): YES